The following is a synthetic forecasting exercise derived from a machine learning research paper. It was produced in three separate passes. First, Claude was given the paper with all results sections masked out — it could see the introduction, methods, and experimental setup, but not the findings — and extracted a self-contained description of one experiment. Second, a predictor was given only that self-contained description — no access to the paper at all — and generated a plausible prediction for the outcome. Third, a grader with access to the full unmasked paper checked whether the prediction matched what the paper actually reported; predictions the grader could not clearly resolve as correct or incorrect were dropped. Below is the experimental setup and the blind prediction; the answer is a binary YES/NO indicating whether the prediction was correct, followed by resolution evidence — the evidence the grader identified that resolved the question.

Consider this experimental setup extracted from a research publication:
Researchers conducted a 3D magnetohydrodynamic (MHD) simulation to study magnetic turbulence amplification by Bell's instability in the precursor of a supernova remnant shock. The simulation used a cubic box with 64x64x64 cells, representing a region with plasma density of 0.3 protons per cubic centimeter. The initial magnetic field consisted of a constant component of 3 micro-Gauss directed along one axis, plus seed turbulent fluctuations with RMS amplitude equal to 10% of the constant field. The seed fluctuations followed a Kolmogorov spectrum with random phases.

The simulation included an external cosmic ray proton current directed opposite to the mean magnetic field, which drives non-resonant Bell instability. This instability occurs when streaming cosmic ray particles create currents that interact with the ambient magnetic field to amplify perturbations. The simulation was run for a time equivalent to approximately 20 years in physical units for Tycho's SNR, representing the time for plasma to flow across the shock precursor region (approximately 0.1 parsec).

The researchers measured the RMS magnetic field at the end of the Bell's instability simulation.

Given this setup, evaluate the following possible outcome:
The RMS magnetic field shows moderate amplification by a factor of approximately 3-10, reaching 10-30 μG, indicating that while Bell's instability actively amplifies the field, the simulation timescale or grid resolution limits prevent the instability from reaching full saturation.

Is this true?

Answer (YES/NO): NO